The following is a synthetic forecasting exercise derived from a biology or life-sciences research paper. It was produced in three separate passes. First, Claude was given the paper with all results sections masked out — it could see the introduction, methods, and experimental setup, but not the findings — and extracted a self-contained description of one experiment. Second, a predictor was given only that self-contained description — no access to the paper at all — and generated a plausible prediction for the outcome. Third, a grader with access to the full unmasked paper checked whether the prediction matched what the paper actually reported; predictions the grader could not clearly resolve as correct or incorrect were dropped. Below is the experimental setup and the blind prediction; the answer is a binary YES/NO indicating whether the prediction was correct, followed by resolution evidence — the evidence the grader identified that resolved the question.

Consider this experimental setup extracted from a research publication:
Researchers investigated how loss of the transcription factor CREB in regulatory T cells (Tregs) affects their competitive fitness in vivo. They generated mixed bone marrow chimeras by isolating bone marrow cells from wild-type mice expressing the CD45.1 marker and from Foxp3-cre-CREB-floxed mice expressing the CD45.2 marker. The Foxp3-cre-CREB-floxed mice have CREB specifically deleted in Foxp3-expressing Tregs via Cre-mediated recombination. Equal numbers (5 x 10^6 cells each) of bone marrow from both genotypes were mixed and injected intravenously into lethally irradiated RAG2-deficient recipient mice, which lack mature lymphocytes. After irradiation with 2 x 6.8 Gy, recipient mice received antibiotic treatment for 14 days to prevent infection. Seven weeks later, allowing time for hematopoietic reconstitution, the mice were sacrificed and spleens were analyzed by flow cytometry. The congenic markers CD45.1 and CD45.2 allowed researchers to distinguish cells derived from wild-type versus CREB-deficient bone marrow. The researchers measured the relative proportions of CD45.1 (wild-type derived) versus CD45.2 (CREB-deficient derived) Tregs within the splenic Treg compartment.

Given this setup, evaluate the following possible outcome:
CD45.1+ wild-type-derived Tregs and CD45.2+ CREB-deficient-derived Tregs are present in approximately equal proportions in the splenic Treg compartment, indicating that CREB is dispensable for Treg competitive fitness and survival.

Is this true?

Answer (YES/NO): NO